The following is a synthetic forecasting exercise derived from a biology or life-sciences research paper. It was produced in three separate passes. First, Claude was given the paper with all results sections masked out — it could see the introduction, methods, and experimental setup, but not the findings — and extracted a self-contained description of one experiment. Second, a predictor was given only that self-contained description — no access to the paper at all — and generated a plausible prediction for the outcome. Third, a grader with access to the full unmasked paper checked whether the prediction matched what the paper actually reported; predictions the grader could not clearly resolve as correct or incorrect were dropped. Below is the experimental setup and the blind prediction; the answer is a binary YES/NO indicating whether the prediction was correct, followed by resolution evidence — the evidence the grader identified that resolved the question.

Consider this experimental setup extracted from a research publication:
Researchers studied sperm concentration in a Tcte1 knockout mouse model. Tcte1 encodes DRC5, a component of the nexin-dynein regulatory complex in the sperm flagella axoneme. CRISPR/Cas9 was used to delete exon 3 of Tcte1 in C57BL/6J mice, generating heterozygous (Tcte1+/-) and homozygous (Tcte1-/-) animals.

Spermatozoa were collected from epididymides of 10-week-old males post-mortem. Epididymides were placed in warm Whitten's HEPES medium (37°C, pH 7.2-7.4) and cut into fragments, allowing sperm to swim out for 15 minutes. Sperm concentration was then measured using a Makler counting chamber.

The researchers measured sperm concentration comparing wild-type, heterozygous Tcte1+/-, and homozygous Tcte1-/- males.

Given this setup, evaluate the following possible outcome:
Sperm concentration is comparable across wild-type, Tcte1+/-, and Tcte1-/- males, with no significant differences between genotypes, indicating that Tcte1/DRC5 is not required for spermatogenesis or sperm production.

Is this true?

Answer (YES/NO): NO